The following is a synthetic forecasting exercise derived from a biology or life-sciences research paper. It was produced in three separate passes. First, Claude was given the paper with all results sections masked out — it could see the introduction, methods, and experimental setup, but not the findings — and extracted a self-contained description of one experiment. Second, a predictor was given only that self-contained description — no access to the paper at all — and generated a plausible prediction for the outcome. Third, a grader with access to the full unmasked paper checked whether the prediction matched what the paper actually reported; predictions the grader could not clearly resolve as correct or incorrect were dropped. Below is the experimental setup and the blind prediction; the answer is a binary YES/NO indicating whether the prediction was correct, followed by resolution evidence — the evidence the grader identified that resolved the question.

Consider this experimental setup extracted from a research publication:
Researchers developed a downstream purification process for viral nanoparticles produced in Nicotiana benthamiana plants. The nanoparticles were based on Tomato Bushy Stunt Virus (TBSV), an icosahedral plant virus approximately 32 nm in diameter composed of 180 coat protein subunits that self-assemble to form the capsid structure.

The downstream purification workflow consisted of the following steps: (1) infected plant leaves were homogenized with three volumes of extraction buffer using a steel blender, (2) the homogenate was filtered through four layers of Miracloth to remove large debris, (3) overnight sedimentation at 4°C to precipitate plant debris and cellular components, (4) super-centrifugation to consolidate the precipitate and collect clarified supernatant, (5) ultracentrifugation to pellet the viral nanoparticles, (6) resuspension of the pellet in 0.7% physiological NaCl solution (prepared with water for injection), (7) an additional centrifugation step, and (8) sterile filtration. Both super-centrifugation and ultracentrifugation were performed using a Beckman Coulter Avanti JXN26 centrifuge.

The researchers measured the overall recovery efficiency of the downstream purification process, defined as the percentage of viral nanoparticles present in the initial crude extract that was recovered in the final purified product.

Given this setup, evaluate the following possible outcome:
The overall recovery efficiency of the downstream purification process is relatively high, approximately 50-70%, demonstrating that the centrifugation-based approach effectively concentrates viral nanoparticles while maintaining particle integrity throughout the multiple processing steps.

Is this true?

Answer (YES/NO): NO